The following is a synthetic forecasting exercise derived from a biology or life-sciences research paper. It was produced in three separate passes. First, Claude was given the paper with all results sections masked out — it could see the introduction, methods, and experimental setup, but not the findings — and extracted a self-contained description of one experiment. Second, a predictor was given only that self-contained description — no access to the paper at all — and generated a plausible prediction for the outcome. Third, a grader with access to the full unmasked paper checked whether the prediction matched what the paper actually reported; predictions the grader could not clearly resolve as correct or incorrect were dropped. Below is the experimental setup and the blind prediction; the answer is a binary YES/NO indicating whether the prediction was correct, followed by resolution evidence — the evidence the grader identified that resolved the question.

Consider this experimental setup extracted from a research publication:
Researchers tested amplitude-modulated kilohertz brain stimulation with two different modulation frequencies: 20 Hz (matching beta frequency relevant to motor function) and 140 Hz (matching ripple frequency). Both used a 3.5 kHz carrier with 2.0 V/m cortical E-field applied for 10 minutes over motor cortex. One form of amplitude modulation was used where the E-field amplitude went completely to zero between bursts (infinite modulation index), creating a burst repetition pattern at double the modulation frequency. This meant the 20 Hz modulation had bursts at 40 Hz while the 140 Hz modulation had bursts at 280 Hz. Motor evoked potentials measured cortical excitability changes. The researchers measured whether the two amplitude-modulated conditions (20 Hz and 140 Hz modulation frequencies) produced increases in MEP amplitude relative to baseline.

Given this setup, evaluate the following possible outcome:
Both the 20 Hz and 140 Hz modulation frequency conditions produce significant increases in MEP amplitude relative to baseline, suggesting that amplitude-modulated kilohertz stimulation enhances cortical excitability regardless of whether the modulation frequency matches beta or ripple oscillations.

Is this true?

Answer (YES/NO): YES